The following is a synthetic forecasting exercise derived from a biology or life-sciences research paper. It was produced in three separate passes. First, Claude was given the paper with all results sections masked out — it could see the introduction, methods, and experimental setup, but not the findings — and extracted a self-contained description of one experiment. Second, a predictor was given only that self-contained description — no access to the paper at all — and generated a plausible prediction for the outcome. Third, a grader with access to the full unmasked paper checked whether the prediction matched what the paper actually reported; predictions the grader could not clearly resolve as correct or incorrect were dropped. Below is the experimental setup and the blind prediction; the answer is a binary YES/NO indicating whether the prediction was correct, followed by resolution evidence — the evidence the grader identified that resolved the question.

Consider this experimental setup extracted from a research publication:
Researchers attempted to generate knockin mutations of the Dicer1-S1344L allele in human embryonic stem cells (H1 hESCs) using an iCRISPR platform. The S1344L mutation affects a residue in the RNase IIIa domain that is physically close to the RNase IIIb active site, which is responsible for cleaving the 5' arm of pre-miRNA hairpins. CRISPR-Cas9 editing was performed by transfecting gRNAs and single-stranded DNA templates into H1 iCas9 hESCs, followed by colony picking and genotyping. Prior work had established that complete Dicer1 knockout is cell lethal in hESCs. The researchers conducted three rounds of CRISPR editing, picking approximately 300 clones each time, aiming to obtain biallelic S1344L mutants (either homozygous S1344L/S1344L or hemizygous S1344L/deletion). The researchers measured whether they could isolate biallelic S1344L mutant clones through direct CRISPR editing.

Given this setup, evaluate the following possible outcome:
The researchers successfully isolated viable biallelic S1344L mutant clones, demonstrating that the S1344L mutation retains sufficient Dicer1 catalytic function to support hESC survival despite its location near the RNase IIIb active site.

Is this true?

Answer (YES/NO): NO